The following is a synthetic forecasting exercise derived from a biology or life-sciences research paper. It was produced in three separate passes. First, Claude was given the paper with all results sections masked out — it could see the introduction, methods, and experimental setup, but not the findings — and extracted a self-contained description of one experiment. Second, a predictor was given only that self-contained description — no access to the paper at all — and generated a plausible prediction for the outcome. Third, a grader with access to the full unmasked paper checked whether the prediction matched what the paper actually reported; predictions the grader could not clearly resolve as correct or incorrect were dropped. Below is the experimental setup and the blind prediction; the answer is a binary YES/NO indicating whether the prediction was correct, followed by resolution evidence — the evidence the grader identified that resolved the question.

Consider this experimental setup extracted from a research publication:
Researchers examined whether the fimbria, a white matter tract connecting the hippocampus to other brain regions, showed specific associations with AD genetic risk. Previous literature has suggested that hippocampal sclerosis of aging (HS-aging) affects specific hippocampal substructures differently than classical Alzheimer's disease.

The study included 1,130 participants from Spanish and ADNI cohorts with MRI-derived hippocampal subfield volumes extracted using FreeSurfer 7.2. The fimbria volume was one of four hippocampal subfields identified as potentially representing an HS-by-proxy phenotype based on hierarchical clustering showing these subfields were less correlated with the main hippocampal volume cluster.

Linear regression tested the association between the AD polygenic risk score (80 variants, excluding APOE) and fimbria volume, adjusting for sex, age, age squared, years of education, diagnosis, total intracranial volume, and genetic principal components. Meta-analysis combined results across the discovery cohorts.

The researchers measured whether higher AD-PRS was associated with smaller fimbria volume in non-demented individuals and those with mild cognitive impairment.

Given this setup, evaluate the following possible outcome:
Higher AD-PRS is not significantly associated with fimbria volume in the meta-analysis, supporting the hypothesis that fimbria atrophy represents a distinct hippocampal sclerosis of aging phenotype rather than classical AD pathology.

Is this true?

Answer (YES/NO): NO